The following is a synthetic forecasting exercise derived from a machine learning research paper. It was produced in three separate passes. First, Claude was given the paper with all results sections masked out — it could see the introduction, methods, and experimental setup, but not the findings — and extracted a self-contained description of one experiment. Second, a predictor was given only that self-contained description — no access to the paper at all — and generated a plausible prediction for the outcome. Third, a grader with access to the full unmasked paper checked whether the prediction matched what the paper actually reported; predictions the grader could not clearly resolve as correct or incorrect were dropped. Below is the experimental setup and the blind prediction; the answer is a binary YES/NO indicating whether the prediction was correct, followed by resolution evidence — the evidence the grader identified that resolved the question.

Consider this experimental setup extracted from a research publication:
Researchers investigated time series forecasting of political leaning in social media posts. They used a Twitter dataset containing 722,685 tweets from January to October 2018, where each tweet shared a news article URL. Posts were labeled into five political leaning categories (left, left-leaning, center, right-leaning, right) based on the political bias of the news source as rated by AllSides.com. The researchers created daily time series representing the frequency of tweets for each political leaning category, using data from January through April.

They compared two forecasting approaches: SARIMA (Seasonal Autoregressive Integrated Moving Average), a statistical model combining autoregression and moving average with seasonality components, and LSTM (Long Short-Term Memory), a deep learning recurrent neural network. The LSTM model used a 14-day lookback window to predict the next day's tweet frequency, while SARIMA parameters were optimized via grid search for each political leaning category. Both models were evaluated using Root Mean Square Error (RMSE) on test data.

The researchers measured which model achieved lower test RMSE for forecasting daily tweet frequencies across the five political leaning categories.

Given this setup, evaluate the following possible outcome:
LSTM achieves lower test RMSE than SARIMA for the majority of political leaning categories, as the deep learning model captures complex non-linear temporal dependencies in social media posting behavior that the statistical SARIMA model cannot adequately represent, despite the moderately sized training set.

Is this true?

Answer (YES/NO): NO